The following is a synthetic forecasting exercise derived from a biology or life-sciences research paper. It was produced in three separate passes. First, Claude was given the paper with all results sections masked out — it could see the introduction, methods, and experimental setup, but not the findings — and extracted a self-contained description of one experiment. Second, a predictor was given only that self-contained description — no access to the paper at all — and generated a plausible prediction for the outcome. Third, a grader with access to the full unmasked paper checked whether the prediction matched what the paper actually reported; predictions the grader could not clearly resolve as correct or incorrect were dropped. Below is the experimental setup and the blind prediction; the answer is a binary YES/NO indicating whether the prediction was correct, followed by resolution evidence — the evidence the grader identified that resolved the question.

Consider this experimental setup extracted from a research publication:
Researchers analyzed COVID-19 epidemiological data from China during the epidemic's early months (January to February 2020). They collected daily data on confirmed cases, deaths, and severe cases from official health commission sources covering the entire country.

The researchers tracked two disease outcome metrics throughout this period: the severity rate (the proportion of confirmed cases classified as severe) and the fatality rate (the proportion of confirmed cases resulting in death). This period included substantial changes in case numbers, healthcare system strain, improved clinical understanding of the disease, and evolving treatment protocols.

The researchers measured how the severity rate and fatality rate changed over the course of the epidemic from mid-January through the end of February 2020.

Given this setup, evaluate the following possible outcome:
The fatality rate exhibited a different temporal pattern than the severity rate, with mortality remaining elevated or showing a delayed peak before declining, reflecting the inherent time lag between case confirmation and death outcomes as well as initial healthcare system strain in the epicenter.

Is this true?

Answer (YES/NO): NO